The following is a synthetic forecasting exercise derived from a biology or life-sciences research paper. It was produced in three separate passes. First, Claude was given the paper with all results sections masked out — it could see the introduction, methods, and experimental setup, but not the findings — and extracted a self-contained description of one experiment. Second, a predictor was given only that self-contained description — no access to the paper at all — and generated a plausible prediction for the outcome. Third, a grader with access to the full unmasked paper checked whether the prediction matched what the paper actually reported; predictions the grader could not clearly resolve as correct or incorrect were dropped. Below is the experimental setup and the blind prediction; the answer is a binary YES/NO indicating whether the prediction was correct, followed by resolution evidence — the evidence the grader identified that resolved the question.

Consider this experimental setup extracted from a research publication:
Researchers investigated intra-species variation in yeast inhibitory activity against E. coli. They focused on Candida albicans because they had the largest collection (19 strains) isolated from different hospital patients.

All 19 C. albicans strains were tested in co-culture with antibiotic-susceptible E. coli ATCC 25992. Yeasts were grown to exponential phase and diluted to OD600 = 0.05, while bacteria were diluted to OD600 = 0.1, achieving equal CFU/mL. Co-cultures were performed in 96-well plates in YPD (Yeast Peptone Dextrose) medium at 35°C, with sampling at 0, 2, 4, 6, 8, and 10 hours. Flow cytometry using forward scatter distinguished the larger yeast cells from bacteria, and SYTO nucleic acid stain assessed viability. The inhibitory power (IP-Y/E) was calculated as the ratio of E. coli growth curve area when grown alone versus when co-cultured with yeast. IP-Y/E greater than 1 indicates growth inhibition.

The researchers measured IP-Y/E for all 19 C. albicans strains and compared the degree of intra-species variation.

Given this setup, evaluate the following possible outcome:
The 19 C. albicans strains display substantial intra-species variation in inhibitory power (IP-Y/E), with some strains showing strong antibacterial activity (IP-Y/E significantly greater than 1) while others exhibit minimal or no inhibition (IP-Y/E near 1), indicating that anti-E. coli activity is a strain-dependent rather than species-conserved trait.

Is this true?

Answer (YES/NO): NO